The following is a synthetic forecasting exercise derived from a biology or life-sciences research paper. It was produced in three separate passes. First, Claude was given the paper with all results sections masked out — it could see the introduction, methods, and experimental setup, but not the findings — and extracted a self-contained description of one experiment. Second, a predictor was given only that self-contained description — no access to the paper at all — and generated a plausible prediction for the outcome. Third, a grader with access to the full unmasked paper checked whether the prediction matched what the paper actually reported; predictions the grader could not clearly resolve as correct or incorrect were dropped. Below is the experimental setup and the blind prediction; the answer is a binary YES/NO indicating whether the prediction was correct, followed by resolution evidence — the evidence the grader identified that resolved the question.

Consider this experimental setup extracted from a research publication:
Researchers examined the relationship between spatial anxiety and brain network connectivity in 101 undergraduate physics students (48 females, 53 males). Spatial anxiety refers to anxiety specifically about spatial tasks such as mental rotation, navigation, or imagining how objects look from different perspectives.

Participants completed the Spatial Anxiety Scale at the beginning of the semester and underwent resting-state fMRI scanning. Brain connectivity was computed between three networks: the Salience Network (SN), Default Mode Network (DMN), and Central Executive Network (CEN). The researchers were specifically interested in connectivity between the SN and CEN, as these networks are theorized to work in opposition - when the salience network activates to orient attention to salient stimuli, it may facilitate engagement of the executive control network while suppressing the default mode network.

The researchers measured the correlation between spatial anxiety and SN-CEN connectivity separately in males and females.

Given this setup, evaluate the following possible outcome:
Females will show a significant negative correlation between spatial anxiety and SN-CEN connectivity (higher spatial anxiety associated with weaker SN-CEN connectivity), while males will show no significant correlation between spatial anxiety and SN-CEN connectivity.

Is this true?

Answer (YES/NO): NO